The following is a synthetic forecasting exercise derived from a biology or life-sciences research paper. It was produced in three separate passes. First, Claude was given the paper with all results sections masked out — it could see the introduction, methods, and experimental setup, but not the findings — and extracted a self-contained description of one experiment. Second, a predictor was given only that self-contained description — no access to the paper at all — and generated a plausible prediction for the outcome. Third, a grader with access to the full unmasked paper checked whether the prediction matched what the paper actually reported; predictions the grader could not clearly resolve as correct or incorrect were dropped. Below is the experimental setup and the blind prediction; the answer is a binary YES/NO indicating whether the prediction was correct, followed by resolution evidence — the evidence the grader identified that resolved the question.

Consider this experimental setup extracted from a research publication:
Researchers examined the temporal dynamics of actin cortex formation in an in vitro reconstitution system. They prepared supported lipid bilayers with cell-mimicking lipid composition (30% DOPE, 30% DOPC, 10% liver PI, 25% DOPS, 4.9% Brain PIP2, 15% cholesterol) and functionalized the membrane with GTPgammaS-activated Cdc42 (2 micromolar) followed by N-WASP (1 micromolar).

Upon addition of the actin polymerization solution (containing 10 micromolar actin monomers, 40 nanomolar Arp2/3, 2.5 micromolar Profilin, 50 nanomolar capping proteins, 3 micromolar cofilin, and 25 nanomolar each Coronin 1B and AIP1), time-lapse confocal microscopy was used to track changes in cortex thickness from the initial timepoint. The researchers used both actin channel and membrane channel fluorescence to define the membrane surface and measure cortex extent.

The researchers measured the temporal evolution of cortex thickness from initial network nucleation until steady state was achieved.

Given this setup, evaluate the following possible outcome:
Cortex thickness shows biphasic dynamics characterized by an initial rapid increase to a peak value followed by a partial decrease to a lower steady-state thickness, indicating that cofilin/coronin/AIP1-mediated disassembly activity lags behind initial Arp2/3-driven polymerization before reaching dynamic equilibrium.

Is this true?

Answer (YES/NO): YES